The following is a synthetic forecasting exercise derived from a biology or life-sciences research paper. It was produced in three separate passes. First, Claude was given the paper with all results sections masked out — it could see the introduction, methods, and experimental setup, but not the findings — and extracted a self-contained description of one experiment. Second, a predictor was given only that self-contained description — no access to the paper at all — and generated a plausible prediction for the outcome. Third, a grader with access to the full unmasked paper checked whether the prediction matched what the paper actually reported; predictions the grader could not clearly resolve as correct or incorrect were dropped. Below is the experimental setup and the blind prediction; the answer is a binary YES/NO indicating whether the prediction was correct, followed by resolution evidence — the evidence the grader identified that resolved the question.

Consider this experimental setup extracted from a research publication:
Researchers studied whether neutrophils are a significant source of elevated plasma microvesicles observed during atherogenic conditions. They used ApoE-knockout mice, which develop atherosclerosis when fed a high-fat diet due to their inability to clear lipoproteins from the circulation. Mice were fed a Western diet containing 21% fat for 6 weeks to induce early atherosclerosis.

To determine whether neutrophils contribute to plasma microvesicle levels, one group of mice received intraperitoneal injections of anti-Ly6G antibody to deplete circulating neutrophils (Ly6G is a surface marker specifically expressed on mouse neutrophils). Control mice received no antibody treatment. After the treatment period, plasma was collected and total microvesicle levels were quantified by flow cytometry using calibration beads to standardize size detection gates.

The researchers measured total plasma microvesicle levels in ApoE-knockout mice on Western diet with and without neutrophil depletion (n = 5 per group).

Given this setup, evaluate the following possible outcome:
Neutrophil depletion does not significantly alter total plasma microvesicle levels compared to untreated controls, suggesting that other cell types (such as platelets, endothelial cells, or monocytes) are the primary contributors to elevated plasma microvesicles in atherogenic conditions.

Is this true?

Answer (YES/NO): NO